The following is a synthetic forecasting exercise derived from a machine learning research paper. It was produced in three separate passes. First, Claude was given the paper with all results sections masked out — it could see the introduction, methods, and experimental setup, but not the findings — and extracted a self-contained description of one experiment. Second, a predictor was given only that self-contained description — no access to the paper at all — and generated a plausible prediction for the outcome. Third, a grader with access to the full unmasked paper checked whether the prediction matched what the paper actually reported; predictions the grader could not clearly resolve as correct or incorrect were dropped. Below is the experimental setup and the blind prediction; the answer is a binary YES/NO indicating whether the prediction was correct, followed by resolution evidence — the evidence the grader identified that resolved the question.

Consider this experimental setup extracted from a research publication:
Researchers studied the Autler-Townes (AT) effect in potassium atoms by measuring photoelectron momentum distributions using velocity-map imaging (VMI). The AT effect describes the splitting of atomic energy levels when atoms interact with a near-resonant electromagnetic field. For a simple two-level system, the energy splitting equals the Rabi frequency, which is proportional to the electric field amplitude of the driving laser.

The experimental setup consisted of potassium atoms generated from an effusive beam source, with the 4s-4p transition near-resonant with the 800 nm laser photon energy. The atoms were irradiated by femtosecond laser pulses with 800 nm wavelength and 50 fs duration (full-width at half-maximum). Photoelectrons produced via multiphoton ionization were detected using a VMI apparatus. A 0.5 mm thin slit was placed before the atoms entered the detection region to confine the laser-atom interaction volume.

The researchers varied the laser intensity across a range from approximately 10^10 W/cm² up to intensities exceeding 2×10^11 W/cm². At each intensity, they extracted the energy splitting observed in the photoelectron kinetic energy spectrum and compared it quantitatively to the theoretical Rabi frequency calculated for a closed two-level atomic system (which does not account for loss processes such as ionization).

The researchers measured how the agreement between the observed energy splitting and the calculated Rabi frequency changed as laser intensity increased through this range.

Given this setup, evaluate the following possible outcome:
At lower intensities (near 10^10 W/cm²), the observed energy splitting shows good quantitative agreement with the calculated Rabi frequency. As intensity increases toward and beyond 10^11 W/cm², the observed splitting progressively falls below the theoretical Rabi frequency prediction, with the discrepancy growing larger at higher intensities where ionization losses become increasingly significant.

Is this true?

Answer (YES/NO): NO